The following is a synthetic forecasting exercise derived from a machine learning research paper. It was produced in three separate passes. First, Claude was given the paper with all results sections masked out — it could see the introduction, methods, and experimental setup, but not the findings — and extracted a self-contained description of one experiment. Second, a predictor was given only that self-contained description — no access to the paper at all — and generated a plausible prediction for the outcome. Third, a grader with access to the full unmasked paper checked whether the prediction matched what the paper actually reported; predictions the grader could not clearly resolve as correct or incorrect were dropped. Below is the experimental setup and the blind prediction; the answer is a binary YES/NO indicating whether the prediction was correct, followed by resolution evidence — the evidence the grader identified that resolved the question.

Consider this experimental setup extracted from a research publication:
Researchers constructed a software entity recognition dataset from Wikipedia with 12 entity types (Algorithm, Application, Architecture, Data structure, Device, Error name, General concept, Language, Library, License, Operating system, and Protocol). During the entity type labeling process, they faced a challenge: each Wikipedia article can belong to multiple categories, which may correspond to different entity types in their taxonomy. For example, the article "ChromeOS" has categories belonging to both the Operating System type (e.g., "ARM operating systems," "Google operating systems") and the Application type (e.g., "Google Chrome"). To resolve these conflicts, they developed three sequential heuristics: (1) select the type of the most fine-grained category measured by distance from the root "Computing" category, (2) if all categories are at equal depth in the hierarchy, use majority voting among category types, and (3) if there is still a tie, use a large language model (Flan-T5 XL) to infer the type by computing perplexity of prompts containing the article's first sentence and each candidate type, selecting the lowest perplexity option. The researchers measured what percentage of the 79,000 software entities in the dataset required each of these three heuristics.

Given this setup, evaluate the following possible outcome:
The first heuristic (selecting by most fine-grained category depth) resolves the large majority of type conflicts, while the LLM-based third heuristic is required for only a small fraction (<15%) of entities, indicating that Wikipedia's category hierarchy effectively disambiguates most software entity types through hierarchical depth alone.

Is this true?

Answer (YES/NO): NO